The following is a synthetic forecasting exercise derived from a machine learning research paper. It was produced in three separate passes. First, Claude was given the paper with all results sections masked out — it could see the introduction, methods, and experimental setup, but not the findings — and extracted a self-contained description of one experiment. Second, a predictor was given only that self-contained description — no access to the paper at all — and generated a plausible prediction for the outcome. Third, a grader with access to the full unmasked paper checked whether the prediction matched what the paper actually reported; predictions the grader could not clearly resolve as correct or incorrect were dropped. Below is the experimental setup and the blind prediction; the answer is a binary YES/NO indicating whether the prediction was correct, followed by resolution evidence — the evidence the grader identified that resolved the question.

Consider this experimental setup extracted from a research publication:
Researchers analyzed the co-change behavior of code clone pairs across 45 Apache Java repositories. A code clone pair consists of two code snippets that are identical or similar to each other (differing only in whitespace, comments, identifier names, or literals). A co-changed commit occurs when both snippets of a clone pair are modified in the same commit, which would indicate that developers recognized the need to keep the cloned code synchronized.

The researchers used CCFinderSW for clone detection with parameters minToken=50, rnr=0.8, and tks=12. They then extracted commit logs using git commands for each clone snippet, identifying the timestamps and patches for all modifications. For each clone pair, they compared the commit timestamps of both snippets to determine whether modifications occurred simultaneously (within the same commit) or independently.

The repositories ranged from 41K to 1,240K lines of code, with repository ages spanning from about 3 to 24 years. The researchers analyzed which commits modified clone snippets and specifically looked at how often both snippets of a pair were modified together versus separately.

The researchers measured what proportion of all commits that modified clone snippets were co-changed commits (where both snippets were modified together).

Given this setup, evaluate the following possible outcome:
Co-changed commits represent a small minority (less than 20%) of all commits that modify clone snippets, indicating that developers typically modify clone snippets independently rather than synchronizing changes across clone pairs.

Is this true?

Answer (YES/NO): NO